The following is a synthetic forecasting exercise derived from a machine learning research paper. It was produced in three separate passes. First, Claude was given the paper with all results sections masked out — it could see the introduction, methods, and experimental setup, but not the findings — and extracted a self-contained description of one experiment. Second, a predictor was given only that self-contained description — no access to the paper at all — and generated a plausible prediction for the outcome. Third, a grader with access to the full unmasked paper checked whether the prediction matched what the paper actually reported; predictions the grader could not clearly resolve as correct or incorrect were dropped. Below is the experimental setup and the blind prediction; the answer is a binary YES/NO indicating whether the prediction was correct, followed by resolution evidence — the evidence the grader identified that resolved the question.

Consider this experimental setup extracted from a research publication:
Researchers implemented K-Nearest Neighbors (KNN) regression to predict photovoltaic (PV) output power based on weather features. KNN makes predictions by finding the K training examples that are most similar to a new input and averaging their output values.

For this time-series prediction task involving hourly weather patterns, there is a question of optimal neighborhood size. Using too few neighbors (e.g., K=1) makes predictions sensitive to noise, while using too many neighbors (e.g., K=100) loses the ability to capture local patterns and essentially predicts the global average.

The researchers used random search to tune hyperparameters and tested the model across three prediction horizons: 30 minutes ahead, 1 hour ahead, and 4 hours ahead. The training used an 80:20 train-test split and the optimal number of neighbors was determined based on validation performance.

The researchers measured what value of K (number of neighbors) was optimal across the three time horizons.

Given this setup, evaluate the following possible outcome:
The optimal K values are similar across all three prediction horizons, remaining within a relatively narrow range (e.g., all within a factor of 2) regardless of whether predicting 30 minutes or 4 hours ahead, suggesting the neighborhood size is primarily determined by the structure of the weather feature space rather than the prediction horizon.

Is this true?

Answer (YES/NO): YES